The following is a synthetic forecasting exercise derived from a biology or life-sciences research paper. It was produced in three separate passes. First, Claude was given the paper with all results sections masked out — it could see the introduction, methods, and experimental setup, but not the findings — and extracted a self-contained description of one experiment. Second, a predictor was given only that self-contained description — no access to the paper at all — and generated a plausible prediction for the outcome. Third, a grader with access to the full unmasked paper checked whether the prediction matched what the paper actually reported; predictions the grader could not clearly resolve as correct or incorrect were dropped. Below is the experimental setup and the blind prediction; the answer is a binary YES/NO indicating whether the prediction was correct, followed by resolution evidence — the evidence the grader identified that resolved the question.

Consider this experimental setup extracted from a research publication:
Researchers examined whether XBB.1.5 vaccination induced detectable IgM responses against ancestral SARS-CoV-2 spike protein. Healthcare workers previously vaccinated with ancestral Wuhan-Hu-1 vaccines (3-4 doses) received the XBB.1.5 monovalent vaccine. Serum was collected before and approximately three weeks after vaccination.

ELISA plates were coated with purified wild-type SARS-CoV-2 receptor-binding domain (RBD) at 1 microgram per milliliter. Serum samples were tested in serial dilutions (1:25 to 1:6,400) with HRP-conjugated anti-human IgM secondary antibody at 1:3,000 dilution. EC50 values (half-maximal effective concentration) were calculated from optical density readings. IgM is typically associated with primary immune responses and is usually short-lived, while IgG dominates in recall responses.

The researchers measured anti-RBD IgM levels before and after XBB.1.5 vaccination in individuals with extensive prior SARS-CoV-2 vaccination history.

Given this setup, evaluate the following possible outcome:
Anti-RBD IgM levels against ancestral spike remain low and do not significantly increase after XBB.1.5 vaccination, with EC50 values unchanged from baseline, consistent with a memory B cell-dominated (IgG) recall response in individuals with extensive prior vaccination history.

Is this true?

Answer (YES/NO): YES